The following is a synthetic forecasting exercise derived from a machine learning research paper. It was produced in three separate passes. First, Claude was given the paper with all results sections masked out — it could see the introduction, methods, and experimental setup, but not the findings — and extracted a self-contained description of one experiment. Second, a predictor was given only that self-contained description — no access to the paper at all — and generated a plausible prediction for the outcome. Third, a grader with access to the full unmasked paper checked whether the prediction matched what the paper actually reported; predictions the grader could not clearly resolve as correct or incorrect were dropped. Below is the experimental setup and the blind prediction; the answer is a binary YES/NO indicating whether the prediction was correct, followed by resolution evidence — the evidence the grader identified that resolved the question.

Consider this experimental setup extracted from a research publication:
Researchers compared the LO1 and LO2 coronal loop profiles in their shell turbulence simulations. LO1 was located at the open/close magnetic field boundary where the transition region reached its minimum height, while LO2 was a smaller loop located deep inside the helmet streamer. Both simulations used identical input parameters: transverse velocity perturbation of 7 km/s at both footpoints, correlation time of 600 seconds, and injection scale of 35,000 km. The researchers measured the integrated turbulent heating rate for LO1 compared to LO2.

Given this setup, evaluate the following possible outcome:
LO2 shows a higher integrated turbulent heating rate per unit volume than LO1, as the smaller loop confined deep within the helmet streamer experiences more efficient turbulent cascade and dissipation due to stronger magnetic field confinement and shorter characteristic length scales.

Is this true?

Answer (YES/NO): NO